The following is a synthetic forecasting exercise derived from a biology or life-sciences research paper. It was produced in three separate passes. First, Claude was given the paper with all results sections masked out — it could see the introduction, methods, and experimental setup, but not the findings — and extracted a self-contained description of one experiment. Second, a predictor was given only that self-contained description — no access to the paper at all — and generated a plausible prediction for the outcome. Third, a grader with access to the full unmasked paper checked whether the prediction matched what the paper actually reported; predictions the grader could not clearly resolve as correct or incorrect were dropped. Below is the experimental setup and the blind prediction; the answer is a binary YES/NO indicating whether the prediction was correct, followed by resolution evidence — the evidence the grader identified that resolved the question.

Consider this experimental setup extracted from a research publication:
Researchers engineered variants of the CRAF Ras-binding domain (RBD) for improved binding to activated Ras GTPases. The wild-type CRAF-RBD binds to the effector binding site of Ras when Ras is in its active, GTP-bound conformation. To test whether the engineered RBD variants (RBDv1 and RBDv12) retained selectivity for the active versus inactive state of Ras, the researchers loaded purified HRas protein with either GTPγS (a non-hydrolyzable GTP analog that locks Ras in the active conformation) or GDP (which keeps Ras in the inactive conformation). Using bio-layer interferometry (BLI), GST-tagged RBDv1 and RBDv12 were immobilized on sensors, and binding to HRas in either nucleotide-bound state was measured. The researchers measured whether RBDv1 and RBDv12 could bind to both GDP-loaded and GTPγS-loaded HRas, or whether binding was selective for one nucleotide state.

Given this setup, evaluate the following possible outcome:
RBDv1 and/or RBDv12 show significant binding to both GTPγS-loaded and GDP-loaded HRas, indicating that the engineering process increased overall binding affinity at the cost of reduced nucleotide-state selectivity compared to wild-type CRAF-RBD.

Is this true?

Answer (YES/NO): NO